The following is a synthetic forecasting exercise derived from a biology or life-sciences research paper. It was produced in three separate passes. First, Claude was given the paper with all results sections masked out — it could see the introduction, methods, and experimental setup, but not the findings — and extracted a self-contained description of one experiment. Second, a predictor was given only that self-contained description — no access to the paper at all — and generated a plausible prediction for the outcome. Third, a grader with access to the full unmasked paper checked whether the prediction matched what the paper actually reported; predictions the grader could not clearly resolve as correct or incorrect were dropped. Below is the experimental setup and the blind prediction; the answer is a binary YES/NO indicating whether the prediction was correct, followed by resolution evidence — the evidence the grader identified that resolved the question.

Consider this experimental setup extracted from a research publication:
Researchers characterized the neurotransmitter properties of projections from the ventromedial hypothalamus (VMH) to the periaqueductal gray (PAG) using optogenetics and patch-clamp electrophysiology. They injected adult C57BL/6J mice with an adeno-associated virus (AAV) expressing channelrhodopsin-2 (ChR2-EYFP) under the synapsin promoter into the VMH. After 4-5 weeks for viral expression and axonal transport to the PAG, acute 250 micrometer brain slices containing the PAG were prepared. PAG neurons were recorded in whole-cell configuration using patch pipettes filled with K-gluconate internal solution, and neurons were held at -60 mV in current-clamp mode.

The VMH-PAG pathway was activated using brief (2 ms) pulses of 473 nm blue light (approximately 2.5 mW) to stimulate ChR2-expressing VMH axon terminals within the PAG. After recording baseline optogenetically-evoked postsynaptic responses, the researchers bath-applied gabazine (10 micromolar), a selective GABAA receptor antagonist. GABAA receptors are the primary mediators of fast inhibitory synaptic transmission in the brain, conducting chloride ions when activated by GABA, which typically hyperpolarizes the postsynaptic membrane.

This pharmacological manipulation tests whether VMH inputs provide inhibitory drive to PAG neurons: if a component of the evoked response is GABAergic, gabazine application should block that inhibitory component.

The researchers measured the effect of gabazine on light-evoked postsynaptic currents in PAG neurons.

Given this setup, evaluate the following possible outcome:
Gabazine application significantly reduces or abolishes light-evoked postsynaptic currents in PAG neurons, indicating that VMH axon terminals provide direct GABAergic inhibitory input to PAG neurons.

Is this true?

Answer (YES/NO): NO